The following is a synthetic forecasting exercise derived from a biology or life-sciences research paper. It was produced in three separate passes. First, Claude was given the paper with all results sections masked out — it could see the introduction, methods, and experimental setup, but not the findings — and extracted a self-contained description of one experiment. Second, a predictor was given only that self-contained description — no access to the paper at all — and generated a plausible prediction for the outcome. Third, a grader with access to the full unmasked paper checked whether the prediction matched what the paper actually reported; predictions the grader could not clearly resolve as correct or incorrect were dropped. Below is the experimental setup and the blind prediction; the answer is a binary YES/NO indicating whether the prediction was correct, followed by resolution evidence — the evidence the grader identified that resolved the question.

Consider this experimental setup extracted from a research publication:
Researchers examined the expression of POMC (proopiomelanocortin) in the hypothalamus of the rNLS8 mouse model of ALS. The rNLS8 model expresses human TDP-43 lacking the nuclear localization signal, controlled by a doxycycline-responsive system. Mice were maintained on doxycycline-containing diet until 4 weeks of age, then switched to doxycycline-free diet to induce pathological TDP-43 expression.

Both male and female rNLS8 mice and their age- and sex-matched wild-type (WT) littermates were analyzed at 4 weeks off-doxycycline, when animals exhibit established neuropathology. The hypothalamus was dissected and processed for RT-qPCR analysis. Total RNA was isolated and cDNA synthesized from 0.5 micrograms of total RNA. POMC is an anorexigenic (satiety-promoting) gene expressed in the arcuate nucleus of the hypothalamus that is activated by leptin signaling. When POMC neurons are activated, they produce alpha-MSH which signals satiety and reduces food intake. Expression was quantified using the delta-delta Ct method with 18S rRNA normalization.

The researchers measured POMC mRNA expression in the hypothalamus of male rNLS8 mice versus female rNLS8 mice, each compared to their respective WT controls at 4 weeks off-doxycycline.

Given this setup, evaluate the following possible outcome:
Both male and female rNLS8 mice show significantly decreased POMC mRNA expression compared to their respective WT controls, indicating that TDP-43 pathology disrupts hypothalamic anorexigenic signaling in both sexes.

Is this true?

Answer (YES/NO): NO